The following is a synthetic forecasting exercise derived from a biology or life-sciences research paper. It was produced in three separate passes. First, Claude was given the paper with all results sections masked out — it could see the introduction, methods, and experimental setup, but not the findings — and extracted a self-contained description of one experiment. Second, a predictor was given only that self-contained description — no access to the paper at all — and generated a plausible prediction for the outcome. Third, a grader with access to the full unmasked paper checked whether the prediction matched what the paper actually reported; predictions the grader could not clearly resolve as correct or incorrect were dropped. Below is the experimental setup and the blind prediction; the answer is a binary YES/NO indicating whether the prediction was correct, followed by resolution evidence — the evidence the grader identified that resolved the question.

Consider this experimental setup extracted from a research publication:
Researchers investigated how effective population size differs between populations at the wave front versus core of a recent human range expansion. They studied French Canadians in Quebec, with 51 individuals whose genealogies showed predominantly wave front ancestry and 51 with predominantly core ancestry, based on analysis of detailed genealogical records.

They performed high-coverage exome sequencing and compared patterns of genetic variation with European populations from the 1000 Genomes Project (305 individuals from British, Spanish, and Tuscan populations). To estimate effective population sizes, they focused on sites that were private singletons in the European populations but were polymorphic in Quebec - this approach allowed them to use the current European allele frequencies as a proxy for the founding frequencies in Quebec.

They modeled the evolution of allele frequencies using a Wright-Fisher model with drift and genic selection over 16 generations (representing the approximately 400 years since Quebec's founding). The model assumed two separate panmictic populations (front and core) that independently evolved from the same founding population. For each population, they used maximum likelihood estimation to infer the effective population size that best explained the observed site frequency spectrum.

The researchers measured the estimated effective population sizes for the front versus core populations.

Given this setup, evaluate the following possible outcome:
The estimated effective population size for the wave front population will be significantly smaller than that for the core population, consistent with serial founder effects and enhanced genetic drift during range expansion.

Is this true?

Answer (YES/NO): YES